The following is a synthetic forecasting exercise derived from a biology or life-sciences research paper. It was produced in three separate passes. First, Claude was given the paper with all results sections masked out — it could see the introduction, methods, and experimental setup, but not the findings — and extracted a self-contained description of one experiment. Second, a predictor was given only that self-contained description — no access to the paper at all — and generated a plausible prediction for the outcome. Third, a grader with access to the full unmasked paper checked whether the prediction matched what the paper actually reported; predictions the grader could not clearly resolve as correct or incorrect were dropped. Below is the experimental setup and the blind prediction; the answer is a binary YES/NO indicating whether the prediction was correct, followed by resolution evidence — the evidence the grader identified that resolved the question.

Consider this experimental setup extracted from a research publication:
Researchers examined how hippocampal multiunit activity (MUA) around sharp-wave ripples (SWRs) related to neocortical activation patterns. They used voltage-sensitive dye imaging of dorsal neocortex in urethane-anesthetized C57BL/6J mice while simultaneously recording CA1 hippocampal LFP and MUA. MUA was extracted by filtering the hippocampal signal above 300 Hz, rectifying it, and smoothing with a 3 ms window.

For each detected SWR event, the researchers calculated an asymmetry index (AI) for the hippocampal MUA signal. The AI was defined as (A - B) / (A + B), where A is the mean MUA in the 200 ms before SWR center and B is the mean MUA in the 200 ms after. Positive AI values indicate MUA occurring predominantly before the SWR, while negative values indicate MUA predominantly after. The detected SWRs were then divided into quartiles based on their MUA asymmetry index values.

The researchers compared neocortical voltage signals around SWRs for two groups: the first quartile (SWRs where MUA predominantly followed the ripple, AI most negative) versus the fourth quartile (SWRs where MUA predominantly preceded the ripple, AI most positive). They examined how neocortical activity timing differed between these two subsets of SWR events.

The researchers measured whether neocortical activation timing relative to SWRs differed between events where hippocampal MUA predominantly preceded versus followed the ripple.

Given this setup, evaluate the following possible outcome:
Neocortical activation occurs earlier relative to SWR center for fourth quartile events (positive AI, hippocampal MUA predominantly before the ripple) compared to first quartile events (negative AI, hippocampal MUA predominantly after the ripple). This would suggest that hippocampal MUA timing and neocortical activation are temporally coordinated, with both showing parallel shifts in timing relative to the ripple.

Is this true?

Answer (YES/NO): YES